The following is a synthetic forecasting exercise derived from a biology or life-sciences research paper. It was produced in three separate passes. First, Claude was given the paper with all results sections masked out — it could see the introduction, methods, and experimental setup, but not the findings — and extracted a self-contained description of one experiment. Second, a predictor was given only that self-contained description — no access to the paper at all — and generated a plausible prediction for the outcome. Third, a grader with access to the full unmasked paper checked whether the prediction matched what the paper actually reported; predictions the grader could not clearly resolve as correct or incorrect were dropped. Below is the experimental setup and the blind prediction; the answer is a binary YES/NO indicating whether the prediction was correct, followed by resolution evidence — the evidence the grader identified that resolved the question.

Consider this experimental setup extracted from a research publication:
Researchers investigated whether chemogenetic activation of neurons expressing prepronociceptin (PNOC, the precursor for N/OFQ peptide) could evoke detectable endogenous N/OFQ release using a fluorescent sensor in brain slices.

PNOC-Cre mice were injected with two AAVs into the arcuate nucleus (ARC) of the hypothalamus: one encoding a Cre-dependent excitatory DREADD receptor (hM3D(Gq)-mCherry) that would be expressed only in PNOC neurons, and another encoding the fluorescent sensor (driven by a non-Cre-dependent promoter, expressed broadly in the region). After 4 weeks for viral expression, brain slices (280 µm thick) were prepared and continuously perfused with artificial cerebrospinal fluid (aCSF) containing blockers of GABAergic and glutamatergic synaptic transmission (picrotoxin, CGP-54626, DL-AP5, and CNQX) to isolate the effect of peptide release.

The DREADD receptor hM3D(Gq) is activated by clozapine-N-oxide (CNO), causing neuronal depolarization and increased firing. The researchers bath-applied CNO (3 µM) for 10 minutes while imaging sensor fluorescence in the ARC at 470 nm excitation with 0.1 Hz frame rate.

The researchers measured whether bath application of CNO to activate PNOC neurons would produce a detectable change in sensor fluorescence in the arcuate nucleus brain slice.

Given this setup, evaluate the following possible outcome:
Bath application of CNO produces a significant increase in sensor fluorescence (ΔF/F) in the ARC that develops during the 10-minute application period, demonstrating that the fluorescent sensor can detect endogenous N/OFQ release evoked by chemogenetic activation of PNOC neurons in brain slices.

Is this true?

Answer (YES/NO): YES